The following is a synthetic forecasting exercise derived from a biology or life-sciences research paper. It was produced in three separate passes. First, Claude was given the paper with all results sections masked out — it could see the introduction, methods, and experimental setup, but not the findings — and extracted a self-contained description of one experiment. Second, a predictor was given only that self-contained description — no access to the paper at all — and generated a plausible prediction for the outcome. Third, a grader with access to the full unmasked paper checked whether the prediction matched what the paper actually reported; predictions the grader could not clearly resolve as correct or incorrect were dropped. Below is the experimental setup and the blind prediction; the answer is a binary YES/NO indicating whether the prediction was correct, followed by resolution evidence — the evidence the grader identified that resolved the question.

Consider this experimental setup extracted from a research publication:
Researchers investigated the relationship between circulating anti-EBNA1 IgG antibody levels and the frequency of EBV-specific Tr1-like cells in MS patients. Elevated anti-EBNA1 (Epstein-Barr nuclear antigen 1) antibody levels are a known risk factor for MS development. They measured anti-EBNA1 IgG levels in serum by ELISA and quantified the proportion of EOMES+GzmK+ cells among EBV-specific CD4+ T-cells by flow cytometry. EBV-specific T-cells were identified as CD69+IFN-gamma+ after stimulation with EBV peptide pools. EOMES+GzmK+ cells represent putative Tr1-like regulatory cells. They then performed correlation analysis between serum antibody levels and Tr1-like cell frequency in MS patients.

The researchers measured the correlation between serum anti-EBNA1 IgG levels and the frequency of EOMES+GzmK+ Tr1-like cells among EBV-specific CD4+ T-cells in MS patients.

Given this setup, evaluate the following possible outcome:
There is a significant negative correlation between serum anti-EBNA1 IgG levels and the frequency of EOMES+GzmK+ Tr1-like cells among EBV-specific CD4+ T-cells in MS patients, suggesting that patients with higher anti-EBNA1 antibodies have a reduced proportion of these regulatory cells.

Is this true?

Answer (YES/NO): NO